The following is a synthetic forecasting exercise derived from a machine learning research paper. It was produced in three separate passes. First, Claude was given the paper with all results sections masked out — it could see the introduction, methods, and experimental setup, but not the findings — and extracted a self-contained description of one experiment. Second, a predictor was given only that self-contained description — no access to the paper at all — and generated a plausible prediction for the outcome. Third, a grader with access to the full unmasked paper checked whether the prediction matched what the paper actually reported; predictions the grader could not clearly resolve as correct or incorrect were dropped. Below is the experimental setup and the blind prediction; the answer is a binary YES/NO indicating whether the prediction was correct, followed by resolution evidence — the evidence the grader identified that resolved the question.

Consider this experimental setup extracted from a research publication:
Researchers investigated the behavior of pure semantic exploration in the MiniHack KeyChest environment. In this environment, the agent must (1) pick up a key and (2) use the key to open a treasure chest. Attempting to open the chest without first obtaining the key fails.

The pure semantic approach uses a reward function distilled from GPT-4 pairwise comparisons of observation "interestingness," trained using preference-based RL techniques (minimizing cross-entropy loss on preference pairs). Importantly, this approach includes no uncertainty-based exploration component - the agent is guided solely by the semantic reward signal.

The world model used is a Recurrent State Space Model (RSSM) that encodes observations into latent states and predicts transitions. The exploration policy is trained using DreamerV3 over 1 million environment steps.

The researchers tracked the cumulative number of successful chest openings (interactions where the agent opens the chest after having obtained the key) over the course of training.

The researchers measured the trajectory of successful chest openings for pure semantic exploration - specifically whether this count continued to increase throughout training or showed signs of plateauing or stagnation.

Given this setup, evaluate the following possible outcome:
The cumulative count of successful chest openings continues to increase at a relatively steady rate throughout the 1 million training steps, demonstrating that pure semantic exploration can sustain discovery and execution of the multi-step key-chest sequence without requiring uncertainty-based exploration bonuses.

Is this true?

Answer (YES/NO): NO